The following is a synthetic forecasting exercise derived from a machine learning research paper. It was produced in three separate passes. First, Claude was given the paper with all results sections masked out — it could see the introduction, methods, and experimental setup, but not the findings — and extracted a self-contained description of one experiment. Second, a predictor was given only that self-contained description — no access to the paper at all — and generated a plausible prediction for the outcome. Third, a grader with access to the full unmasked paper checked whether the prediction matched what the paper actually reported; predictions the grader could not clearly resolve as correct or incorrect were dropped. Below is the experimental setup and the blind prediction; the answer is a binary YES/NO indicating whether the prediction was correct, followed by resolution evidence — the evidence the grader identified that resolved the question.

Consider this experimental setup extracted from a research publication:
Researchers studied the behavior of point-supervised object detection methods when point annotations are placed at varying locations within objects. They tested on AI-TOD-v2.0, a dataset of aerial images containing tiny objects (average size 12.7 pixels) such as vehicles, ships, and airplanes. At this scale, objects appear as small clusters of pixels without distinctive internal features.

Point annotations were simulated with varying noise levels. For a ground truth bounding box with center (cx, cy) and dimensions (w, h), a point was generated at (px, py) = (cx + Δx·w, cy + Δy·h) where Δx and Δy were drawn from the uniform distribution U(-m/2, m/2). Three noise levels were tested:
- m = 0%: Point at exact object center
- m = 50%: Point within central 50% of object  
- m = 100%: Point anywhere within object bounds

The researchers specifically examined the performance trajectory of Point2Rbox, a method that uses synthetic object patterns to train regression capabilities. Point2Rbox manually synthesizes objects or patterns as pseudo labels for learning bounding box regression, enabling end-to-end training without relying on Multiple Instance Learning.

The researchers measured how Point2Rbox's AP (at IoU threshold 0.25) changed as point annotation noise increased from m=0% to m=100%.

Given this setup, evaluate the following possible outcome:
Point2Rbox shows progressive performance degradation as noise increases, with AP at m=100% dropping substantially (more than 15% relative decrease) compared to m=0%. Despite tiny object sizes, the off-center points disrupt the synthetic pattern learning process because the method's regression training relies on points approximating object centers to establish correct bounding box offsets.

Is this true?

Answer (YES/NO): YES